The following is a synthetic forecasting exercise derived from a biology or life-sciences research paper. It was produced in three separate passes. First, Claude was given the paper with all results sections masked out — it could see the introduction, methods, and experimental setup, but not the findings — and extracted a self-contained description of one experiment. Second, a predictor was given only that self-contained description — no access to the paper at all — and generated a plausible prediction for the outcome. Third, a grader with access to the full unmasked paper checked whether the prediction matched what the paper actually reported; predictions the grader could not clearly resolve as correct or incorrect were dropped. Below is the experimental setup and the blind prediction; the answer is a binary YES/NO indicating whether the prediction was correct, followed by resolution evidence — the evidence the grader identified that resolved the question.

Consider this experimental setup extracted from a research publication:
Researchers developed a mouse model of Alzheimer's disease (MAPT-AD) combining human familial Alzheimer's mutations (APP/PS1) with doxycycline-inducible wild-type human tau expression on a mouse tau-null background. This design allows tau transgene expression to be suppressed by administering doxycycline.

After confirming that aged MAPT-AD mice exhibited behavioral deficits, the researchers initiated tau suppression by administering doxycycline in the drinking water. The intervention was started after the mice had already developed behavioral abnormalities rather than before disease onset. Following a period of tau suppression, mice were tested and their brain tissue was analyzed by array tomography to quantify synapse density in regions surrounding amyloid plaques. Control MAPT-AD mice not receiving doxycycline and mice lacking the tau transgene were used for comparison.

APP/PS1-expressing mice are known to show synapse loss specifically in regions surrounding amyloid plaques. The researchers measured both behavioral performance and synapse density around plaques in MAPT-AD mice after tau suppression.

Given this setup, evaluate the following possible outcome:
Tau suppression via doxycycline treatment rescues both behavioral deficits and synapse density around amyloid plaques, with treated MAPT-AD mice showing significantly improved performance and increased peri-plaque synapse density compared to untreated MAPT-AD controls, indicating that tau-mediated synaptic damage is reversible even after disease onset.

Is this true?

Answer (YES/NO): NO